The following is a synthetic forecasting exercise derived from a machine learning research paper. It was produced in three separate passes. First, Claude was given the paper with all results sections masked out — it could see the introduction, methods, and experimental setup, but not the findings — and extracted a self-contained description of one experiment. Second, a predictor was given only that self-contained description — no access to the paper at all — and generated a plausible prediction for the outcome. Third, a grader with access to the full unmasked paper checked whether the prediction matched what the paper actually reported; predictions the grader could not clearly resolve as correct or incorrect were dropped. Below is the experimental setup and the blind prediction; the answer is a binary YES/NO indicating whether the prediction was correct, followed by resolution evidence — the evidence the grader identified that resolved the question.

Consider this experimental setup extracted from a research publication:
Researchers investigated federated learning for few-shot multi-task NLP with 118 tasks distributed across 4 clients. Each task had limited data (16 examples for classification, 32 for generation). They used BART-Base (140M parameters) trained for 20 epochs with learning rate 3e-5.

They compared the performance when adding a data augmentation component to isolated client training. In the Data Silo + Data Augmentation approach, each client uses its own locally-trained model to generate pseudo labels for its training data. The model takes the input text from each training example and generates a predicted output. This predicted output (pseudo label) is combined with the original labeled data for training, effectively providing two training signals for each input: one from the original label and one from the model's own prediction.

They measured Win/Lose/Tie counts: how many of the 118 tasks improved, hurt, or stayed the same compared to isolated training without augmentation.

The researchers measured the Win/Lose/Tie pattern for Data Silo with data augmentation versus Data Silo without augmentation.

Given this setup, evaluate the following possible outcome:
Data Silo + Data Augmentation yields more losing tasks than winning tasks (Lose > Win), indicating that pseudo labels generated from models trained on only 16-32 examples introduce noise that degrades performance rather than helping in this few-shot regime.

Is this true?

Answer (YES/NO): NO